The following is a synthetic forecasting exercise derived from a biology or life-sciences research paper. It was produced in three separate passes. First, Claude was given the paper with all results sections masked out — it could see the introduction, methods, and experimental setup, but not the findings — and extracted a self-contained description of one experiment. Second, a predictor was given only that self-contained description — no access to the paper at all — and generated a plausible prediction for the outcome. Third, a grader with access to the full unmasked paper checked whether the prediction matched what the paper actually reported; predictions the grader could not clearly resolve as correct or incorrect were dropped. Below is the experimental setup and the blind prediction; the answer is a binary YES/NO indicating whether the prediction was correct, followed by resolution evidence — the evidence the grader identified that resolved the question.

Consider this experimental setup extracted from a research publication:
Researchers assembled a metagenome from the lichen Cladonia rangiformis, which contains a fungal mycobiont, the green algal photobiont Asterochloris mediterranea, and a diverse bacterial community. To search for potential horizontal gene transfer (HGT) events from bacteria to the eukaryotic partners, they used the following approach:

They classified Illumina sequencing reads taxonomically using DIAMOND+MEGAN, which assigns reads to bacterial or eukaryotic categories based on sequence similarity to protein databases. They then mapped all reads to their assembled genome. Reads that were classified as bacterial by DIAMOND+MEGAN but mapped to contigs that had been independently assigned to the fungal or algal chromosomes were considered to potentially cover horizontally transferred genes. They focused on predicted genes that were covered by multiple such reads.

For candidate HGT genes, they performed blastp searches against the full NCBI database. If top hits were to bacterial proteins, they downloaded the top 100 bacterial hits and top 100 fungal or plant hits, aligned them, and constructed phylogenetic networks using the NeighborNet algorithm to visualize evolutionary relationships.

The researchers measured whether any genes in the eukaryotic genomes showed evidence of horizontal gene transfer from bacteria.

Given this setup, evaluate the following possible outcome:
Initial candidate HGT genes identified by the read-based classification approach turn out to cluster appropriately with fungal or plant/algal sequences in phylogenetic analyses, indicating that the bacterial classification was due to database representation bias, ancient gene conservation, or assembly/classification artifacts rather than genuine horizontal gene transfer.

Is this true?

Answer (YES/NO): NO